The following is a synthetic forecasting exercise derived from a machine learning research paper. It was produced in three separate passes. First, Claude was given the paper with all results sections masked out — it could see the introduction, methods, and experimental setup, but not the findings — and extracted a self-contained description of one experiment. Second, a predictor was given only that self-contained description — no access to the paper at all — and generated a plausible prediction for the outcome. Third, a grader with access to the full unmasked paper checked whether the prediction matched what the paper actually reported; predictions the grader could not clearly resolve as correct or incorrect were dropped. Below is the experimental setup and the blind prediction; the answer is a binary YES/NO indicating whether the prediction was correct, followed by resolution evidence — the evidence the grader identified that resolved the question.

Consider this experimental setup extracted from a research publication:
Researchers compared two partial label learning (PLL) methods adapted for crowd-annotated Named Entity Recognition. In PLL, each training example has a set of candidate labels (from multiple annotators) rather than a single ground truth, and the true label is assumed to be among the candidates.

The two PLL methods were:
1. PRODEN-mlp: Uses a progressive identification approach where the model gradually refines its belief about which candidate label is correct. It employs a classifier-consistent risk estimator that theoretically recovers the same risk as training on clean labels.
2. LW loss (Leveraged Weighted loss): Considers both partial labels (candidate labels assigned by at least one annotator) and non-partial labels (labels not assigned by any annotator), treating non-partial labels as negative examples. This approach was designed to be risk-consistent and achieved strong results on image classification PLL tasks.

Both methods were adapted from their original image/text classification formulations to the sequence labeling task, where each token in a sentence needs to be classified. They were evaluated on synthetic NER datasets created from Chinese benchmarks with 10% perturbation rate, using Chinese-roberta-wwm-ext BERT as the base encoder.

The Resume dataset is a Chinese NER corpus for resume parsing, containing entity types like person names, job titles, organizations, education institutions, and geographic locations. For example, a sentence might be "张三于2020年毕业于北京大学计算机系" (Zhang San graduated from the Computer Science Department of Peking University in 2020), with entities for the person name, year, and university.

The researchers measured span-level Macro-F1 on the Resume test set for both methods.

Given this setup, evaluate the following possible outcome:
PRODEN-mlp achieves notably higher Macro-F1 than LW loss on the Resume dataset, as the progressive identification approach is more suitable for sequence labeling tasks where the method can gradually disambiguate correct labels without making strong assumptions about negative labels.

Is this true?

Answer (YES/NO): NO